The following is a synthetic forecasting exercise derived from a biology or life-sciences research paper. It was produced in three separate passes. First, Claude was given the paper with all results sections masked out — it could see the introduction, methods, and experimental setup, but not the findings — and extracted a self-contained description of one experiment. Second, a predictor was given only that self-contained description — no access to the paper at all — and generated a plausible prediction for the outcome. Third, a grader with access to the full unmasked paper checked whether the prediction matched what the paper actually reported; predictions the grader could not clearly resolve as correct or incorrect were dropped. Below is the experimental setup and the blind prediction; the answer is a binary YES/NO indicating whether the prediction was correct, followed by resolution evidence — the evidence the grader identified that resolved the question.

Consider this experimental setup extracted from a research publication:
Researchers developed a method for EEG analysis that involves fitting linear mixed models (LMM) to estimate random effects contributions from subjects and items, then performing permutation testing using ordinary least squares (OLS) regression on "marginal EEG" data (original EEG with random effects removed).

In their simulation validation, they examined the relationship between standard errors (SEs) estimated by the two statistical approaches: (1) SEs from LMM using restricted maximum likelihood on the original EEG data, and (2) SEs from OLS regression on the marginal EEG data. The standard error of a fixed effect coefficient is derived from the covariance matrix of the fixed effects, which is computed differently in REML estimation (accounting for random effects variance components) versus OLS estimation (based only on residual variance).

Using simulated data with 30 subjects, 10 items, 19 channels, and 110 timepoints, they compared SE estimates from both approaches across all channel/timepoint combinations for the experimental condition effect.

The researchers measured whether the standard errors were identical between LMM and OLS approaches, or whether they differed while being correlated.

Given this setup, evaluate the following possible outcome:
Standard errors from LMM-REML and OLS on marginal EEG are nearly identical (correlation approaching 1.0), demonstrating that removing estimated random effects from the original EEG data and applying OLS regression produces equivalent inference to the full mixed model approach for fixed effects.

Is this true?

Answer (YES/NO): NO